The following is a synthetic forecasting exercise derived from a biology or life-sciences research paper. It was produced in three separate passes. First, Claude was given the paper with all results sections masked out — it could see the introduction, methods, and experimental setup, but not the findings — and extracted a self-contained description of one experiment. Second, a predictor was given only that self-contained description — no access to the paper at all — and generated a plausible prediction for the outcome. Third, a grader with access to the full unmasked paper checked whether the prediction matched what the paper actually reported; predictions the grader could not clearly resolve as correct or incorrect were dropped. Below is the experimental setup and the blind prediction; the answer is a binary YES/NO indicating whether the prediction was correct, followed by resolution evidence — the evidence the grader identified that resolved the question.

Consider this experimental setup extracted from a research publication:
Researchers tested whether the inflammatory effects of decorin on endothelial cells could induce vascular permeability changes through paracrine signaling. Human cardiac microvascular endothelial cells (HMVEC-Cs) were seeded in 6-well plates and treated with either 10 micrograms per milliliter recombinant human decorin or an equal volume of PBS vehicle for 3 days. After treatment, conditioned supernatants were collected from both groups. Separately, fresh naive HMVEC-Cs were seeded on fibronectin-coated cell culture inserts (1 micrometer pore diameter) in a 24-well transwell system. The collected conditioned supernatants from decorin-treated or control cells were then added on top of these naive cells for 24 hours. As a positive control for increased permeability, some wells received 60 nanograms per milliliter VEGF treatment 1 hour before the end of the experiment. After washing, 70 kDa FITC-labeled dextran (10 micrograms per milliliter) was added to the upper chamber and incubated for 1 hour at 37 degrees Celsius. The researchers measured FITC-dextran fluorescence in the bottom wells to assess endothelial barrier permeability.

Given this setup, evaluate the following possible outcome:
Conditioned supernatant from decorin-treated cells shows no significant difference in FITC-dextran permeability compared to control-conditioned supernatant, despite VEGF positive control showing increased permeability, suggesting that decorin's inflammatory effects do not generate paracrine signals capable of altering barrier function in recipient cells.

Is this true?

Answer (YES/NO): NO